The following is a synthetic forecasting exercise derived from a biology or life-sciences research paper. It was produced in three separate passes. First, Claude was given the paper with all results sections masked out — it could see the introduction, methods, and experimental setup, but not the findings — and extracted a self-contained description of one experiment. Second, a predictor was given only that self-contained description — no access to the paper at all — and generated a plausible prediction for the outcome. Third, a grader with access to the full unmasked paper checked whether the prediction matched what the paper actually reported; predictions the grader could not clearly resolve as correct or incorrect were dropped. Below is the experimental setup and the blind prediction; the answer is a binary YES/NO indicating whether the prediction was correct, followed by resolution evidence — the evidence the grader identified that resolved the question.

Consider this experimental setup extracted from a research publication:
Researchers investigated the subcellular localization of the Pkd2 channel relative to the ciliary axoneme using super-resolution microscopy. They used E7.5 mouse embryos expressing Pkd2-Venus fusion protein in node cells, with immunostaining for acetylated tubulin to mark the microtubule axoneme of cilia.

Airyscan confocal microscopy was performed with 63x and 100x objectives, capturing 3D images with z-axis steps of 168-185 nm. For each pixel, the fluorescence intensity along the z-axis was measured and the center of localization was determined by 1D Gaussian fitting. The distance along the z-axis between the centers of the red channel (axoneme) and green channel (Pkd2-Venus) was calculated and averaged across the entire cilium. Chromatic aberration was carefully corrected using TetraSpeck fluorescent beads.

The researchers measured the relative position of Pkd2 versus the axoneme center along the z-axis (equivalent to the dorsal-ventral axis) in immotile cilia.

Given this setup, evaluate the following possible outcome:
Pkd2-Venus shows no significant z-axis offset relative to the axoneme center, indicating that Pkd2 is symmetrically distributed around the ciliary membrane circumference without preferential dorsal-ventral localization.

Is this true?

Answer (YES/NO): NO